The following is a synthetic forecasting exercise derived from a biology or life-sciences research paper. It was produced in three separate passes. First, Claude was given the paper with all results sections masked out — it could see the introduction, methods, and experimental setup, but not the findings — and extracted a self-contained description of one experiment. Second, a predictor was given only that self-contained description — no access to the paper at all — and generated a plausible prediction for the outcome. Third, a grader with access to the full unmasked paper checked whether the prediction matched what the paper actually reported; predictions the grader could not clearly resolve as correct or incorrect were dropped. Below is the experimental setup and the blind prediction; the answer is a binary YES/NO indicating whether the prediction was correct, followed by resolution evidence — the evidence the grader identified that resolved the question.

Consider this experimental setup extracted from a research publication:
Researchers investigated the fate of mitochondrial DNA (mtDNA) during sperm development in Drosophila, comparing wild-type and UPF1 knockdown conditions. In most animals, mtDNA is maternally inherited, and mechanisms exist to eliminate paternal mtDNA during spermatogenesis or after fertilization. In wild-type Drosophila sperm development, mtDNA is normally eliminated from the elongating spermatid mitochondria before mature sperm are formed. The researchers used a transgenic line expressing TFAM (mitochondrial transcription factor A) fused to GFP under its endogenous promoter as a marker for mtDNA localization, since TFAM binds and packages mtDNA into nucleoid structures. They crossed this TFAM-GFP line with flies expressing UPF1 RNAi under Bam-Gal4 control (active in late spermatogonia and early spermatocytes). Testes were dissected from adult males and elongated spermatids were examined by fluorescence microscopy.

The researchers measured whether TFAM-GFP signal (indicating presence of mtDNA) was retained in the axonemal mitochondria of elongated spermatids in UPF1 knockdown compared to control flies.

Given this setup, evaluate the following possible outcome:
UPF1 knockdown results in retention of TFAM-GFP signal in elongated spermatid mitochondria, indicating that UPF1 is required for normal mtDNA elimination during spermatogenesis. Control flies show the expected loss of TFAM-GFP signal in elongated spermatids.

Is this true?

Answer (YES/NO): YES